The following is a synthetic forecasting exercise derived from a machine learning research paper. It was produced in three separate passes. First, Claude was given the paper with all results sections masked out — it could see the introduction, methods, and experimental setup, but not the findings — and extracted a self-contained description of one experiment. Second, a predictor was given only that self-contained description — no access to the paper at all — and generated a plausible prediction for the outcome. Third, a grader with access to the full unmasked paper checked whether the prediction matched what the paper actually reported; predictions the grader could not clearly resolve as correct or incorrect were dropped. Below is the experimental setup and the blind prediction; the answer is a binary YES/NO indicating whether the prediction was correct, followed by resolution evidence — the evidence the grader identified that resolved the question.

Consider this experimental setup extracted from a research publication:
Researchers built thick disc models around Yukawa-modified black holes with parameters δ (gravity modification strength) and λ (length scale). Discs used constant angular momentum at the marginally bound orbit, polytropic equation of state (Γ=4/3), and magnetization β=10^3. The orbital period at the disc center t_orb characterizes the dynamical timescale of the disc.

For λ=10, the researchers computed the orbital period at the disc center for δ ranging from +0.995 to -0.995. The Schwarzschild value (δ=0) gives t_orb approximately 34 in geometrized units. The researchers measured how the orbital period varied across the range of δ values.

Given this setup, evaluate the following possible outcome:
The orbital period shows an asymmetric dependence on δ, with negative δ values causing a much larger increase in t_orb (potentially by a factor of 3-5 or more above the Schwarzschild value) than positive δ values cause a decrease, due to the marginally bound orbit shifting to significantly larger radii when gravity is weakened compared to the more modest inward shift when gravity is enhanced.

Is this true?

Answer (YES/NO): YES